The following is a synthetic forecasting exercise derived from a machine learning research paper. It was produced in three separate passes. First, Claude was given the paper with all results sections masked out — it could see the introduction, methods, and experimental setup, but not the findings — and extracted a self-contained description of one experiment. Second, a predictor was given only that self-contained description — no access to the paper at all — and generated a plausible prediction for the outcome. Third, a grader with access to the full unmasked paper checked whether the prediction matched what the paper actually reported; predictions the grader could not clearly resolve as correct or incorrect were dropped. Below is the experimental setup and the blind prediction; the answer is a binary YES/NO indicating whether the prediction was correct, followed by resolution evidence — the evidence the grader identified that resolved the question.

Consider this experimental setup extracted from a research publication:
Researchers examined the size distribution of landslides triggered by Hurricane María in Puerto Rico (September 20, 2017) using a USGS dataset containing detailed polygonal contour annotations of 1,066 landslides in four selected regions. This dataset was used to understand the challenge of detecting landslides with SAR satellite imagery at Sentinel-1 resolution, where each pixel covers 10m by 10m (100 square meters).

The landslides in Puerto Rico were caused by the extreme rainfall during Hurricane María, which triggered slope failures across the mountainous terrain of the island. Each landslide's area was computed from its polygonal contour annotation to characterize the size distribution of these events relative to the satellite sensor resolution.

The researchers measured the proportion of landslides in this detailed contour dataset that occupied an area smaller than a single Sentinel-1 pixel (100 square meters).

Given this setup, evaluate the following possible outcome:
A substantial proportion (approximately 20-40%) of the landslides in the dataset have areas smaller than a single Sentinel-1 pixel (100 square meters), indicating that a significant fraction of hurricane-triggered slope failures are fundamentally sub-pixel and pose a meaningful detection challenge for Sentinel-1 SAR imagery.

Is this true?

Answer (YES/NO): NO